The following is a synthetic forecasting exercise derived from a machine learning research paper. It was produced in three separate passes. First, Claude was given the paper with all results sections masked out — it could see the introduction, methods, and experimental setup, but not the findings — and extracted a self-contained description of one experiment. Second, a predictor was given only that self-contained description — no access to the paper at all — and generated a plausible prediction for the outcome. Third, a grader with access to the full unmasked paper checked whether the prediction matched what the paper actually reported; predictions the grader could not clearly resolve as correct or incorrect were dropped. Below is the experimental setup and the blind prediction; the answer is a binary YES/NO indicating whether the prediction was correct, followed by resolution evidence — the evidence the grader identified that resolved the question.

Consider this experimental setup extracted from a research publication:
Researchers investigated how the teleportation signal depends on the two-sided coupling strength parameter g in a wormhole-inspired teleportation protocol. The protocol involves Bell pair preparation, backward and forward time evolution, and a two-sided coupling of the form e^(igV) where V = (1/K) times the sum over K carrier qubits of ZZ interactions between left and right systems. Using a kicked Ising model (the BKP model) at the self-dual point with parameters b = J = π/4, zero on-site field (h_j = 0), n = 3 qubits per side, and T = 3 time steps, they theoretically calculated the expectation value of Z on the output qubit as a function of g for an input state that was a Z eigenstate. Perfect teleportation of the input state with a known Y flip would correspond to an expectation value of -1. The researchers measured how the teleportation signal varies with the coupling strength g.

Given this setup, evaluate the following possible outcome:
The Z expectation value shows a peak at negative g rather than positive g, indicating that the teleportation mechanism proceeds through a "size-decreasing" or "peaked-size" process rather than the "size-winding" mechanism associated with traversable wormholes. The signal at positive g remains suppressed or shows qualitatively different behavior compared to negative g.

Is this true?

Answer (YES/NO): NO